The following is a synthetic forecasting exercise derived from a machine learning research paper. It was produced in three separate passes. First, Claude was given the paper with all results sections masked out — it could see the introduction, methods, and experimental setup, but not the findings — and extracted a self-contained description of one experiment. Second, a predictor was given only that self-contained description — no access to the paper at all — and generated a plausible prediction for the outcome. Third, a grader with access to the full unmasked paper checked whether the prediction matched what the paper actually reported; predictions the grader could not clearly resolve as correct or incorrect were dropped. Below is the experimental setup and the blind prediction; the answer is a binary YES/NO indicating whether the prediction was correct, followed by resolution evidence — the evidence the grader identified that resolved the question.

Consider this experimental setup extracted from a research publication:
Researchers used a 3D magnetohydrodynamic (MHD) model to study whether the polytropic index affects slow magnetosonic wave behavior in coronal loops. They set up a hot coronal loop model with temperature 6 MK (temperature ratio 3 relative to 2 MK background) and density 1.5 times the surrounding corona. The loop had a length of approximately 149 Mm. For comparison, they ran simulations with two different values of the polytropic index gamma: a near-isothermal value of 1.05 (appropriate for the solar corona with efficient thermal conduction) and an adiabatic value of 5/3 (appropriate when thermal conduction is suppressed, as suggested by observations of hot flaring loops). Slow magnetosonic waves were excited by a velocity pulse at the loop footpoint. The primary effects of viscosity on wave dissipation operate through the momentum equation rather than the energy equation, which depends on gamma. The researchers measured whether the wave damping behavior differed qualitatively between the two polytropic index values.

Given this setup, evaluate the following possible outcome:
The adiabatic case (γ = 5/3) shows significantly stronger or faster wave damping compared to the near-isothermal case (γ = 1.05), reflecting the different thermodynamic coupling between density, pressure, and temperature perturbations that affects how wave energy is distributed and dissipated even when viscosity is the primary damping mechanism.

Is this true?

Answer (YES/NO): NO